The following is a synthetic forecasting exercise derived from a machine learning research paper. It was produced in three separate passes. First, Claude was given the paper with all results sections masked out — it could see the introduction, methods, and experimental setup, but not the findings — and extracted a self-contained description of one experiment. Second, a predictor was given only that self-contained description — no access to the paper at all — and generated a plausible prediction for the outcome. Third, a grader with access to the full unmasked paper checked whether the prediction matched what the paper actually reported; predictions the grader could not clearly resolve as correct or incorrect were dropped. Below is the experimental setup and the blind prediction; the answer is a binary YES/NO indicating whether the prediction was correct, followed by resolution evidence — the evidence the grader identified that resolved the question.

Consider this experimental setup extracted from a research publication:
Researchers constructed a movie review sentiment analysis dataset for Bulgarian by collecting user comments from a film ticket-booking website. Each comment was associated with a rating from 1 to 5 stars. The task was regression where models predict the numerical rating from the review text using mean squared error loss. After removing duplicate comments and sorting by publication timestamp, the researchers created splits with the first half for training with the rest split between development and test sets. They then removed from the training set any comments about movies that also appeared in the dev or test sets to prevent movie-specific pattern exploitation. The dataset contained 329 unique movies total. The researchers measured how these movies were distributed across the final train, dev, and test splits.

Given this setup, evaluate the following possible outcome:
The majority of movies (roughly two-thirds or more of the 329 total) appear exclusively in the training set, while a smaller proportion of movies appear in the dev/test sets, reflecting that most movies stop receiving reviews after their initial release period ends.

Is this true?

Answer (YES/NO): YES